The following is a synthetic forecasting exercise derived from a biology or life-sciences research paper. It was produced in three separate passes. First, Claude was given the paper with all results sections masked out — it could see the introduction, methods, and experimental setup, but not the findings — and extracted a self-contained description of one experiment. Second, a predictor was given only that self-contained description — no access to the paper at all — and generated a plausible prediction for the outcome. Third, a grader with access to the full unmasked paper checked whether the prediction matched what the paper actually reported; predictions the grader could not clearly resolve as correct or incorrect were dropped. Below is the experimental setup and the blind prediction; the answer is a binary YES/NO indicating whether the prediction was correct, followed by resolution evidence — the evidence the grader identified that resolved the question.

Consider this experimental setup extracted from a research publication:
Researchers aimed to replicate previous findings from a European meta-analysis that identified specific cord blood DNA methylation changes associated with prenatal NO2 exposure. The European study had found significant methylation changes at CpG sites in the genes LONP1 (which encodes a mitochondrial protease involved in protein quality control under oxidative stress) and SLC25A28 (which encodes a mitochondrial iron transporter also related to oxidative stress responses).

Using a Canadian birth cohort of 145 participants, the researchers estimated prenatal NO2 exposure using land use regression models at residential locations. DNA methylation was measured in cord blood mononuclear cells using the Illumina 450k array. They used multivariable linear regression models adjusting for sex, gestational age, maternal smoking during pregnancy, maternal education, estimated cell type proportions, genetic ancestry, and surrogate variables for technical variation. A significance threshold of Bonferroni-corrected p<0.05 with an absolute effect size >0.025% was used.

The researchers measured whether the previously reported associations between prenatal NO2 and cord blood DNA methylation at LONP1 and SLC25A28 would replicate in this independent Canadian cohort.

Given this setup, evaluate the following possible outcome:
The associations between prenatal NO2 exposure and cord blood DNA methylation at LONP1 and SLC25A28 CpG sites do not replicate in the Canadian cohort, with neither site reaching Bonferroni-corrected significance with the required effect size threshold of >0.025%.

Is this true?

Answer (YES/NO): YES